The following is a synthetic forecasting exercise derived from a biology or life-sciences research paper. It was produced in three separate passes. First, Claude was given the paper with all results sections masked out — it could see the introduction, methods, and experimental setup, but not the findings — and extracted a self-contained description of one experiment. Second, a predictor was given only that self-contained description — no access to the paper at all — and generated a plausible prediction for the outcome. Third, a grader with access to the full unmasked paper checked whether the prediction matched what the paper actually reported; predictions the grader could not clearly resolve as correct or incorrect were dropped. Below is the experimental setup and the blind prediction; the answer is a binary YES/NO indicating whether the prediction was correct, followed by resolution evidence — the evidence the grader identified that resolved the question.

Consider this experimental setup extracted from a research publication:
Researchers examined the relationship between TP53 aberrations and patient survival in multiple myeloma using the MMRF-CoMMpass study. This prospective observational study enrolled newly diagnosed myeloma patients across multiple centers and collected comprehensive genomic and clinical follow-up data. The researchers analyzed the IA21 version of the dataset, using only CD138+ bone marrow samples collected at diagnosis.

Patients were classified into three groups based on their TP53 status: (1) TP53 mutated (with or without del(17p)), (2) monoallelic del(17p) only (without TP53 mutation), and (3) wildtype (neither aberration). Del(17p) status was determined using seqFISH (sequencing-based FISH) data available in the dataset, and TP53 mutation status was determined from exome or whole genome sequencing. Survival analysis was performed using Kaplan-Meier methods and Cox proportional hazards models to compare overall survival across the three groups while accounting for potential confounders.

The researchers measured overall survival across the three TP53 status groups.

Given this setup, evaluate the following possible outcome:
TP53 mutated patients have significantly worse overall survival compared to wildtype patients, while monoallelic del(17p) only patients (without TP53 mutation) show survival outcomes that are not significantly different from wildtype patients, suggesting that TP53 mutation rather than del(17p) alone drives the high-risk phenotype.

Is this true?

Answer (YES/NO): YES